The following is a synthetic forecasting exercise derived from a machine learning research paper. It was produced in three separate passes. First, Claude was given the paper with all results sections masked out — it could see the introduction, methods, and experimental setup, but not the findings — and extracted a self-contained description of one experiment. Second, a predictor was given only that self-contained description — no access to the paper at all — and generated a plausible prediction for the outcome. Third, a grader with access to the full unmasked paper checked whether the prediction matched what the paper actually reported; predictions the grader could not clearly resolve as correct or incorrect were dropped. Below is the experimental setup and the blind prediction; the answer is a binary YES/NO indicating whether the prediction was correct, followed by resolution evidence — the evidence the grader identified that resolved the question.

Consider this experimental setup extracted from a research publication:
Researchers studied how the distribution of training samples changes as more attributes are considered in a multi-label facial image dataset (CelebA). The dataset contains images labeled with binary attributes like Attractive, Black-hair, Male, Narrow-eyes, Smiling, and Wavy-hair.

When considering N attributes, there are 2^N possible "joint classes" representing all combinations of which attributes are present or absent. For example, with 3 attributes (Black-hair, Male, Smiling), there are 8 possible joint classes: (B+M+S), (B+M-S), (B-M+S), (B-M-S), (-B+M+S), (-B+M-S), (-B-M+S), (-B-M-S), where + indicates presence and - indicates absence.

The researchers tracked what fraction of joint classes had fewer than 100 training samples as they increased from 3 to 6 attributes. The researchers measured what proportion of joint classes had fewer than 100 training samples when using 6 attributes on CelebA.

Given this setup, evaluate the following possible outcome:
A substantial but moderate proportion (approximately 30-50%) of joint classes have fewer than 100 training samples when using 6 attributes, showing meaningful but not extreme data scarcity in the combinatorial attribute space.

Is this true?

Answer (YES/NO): YES